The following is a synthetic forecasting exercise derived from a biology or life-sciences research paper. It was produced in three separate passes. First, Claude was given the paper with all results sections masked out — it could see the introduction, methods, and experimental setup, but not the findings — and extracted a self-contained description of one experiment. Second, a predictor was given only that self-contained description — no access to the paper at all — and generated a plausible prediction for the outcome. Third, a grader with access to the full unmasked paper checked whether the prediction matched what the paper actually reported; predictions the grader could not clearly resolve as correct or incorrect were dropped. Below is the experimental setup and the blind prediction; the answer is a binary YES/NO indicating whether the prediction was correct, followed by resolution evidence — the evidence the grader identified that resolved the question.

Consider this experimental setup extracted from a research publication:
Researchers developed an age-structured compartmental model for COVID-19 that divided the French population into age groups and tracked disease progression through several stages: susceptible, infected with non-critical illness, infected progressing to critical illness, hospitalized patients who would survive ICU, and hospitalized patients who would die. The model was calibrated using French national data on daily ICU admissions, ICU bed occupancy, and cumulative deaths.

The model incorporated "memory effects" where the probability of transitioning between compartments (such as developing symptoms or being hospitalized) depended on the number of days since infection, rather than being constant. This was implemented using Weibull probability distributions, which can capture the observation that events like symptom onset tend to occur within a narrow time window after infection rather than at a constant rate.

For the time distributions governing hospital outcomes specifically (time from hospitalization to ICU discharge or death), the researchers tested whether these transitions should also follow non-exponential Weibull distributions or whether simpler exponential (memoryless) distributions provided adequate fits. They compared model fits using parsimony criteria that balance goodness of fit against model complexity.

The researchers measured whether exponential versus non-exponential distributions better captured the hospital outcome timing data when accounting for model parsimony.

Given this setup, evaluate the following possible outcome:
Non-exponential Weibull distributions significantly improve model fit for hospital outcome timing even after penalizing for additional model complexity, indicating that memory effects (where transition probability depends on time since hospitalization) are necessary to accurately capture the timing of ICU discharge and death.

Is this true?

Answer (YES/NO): NO